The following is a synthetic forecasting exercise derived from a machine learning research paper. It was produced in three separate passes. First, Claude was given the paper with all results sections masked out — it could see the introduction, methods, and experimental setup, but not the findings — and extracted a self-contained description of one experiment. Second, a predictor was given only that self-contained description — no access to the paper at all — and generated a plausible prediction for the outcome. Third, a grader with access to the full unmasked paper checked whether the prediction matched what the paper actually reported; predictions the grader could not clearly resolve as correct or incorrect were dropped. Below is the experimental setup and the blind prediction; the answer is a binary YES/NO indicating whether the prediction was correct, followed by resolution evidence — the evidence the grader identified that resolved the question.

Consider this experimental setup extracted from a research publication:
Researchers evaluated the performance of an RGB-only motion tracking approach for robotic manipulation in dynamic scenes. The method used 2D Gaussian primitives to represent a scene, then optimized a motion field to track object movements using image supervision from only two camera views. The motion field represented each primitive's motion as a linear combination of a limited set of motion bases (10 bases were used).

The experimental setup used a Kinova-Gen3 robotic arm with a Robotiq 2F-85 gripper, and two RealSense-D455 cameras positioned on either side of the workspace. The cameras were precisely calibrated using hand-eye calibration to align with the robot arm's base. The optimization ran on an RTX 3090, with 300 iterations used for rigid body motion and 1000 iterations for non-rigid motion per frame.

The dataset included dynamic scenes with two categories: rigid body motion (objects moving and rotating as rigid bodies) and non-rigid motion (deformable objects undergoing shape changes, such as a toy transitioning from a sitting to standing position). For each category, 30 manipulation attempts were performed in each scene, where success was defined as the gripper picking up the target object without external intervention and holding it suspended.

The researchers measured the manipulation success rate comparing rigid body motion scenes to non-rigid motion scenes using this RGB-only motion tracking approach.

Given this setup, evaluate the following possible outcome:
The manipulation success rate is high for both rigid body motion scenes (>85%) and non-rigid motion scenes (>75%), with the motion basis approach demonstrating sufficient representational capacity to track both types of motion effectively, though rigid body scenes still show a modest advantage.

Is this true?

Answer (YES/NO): NO